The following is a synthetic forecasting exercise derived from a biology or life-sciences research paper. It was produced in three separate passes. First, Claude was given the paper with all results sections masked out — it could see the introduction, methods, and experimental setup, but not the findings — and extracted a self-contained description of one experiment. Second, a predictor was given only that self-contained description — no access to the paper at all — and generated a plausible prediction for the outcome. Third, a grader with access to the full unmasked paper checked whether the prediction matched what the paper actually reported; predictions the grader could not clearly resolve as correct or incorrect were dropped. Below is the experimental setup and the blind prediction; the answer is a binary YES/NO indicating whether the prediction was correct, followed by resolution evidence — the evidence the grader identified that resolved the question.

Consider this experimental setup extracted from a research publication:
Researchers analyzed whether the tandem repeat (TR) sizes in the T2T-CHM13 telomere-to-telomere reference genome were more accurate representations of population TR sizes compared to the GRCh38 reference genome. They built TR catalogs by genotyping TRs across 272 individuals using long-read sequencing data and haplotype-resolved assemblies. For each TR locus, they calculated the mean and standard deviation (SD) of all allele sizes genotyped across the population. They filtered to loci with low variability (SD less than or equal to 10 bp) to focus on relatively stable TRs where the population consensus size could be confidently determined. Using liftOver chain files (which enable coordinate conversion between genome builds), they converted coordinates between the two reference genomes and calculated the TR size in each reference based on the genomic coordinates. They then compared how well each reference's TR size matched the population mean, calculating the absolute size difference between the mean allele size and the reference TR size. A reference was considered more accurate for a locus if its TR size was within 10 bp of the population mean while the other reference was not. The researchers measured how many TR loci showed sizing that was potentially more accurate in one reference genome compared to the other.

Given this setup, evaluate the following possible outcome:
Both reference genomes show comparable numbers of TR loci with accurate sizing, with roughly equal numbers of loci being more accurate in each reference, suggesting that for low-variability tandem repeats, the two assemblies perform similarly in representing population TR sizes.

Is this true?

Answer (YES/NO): NO